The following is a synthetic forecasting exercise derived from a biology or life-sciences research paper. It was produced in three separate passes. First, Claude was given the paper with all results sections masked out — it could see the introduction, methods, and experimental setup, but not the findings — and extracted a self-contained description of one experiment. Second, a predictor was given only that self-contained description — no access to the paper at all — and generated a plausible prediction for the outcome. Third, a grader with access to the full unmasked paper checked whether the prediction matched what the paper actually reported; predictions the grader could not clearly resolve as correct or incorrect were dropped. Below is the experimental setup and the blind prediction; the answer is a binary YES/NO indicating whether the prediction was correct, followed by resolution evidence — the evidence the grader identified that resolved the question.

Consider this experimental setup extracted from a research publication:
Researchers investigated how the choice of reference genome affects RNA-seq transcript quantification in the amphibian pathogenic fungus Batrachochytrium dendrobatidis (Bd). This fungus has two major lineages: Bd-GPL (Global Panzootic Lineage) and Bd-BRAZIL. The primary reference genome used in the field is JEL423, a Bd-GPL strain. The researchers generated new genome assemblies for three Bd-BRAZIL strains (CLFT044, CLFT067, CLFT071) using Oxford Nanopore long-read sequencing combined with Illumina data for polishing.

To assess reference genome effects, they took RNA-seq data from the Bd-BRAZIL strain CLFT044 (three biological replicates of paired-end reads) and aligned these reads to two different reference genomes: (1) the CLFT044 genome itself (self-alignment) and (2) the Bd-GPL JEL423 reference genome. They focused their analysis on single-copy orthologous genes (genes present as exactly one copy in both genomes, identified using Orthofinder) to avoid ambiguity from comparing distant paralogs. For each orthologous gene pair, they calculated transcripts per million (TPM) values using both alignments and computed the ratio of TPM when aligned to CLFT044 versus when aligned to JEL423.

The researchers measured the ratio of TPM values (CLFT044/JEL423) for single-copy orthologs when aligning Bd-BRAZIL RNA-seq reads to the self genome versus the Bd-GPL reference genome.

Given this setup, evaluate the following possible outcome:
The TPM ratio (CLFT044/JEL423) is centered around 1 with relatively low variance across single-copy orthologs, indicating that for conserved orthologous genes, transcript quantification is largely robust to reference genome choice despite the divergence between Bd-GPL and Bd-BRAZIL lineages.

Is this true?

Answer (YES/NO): NO